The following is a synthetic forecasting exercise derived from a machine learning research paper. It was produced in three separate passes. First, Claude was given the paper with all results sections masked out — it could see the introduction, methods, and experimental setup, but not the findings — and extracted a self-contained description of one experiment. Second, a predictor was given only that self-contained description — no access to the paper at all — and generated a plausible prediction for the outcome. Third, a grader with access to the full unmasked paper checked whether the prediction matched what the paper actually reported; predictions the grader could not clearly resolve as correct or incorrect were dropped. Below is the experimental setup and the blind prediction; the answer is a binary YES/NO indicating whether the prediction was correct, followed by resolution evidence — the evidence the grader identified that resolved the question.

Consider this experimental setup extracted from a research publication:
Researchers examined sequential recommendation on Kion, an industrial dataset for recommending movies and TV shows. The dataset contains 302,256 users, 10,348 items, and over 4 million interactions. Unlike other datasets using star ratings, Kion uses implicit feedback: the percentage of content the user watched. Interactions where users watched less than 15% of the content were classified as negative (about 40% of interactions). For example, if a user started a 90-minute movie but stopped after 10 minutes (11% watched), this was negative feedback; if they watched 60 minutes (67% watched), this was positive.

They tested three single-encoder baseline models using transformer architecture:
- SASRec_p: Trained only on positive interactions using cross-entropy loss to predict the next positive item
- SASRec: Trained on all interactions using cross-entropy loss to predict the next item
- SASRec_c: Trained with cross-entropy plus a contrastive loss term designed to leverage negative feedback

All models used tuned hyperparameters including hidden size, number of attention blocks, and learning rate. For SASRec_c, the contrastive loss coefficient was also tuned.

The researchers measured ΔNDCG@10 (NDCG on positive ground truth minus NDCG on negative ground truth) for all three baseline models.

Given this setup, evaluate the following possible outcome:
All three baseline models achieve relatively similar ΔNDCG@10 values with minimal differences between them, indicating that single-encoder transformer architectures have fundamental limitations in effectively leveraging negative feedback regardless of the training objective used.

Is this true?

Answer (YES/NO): NO